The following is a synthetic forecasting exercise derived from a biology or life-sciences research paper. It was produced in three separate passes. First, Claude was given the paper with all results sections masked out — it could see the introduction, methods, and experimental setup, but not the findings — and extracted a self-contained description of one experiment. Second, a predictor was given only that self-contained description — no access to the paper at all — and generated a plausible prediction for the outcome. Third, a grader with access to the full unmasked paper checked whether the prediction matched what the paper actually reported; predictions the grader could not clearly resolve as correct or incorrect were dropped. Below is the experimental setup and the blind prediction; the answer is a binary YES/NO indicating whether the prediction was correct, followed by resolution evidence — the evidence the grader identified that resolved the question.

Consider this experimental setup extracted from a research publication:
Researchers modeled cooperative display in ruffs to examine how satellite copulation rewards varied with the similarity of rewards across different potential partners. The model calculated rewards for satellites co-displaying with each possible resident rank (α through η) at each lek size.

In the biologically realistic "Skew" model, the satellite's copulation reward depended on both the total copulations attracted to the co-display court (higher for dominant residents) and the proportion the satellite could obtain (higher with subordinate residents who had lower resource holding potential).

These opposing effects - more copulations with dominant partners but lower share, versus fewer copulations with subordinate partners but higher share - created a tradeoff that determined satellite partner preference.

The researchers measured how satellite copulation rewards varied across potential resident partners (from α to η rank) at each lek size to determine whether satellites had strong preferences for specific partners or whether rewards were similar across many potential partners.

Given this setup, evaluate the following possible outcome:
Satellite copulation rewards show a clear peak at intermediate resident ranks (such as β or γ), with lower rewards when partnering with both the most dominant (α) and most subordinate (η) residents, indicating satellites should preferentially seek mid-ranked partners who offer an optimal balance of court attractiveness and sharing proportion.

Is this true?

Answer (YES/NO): NO